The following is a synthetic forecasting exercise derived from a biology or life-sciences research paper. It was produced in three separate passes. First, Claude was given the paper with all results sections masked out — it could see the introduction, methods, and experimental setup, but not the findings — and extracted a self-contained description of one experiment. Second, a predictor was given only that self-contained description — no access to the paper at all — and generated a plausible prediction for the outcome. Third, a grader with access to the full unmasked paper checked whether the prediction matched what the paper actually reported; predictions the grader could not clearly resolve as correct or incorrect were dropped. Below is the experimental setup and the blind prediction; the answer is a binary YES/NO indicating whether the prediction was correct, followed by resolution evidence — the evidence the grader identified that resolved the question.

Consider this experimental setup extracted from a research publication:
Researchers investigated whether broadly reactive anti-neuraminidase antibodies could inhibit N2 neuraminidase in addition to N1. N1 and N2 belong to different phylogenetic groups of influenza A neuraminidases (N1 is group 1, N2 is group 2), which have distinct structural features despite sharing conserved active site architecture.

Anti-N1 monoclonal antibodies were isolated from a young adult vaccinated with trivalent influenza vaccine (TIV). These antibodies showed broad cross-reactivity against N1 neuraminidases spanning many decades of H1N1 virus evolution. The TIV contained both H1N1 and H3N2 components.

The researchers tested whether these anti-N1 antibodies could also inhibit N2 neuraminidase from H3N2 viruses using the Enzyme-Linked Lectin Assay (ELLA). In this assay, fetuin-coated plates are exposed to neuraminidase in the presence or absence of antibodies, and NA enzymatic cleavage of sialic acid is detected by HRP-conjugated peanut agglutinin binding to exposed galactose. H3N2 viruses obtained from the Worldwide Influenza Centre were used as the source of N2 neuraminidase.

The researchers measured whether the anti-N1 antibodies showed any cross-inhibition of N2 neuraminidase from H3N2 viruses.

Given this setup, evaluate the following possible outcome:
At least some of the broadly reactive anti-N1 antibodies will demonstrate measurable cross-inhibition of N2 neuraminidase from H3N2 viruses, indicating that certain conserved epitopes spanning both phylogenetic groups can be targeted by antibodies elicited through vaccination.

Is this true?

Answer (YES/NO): NO